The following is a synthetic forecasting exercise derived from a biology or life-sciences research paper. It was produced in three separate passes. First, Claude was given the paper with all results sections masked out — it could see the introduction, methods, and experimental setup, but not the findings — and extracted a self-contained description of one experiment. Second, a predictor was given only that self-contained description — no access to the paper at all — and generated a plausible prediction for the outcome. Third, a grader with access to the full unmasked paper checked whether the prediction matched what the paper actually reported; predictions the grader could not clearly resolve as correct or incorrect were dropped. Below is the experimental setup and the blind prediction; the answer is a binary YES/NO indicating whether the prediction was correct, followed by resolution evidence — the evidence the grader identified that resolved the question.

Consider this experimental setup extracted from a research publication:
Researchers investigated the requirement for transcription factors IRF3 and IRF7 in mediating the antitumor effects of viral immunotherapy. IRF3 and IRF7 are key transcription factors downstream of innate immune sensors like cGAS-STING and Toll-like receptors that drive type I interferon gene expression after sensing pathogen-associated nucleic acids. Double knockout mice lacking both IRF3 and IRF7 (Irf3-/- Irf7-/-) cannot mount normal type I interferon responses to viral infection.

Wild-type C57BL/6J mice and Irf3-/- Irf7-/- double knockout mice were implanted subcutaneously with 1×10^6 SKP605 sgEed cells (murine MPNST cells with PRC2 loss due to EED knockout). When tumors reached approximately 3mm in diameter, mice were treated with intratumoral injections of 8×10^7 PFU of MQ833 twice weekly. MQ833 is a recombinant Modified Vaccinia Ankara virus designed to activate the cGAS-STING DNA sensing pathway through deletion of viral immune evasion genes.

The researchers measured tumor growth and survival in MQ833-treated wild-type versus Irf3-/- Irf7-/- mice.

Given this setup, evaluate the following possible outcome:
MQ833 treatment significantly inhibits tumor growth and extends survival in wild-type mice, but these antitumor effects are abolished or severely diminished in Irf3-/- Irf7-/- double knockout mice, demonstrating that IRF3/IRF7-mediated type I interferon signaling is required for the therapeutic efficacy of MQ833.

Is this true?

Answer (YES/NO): YES